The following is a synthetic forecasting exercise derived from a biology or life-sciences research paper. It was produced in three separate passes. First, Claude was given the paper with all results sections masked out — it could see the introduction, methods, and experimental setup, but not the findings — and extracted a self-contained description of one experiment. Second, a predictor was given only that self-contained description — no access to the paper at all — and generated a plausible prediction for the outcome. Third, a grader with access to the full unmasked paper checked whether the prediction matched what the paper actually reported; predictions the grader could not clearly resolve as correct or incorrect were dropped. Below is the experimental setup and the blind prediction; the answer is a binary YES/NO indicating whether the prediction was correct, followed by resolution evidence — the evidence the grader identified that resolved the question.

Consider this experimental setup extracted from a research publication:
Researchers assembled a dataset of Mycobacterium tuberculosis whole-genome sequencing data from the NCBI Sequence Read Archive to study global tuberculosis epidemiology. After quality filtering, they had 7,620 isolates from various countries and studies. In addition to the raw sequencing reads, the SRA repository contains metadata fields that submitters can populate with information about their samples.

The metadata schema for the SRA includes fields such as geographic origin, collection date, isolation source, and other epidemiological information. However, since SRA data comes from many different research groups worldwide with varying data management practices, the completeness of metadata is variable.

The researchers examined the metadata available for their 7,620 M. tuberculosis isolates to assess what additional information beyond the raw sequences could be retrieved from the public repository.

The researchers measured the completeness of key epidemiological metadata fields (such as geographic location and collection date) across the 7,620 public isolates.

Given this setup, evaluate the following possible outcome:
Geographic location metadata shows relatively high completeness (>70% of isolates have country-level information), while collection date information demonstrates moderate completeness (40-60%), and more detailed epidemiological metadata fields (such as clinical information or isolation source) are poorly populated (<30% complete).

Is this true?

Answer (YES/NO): NO